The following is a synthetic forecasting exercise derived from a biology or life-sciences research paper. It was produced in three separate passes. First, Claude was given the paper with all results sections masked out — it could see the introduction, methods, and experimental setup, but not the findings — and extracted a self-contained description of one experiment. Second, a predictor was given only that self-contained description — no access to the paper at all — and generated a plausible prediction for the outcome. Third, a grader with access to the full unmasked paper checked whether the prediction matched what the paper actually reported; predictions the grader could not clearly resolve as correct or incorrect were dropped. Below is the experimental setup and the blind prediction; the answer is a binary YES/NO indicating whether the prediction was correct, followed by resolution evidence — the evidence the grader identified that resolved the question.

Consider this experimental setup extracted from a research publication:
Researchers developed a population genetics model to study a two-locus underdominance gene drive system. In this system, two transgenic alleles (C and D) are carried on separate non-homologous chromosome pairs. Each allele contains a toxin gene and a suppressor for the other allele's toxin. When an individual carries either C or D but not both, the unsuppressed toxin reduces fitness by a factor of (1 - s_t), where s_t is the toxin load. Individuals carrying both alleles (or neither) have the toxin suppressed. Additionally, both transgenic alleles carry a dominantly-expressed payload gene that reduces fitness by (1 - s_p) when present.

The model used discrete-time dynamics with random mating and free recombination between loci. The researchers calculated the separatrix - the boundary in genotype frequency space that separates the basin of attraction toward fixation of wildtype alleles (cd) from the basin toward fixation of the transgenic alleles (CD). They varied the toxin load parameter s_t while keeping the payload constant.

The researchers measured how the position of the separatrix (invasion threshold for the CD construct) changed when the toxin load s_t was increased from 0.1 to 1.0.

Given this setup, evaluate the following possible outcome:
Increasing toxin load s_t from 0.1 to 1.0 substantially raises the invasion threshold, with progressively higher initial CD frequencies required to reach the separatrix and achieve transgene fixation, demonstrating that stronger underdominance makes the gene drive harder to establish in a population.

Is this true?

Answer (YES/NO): NO